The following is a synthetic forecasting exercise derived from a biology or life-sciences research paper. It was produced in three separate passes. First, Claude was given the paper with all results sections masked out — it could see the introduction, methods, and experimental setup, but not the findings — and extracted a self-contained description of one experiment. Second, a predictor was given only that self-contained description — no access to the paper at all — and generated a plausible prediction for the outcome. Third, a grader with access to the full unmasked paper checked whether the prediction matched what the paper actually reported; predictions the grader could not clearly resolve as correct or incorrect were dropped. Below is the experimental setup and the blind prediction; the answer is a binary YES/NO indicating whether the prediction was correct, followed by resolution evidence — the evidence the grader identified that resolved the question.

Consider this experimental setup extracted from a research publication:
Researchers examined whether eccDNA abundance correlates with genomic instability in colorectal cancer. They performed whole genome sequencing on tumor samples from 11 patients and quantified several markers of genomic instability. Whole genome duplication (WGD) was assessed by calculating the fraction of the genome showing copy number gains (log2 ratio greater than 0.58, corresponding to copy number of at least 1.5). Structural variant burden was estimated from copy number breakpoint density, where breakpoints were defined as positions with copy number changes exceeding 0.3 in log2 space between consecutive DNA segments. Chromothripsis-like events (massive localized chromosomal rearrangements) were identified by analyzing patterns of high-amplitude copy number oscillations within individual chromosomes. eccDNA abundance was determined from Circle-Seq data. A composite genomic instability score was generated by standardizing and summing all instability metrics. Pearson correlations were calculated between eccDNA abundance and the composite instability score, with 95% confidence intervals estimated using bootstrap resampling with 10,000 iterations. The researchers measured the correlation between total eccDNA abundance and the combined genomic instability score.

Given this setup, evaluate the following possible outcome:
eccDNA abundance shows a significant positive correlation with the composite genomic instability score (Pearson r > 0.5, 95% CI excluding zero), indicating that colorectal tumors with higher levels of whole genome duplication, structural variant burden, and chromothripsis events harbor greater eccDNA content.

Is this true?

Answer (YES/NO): NO